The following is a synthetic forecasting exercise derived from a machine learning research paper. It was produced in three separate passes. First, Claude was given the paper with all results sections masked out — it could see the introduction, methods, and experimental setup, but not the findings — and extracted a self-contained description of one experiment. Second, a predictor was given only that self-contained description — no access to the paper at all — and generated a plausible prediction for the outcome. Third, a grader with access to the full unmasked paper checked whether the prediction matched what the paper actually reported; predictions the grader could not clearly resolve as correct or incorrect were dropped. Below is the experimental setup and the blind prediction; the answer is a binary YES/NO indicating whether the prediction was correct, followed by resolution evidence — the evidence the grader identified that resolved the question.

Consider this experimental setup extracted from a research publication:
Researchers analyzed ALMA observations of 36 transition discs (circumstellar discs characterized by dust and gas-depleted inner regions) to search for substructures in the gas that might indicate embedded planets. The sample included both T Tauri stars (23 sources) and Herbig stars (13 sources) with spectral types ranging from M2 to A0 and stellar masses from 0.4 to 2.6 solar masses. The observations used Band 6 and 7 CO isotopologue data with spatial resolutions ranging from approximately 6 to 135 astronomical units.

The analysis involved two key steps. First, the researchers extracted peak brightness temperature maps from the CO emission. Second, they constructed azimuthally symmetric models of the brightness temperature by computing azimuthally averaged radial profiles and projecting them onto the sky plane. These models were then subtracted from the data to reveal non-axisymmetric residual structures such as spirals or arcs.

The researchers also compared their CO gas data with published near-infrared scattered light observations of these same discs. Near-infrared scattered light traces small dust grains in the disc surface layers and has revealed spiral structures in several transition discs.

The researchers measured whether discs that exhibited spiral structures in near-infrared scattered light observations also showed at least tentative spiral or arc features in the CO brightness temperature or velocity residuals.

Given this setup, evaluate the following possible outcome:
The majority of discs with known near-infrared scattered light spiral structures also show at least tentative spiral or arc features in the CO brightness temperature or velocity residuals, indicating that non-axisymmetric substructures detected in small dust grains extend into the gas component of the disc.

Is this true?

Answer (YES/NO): YES